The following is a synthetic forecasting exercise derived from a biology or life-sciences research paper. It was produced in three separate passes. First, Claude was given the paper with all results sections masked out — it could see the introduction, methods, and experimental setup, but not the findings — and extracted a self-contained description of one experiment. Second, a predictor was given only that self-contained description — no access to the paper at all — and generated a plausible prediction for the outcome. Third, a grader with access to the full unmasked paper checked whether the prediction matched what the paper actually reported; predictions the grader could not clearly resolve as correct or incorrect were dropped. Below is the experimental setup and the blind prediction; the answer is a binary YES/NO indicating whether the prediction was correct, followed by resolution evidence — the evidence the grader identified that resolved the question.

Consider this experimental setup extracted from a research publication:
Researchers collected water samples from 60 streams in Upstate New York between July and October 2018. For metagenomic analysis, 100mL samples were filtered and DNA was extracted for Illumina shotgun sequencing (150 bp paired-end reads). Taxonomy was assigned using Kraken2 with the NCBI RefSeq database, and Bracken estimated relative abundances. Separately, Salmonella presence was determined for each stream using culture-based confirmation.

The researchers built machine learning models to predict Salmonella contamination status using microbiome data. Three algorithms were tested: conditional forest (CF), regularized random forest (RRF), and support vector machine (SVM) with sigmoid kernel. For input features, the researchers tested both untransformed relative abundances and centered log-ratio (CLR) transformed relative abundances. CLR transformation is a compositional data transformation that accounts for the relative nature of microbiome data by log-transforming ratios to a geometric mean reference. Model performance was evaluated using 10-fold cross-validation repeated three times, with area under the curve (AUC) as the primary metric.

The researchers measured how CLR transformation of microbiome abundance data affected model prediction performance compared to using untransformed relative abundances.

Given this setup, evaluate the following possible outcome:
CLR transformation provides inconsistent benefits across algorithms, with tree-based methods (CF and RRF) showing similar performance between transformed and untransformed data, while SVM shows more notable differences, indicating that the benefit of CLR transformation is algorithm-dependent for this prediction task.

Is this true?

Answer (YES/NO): NO